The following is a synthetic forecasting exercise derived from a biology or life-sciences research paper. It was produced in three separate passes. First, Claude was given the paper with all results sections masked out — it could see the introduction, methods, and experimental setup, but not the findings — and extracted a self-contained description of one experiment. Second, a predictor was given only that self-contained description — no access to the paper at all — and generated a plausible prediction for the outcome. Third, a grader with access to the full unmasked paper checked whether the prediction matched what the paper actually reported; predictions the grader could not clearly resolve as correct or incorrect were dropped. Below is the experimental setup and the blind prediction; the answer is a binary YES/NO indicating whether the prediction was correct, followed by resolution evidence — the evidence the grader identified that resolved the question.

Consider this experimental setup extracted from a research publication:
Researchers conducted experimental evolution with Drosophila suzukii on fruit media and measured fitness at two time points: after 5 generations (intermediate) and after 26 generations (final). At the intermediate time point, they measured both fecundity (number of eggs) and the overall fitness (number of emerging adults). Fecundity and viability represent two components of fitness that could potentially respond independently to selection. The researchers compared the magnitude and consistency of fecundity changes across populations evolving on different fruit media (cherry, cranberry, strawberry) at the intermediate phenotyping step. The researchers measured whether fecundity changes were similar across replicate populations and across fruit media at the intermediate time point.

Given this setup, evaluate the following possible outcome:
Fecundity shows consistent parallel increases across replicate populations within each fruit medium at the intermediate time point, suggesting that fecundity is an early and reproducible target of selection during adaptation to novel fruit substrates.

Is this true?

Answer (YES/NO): YES